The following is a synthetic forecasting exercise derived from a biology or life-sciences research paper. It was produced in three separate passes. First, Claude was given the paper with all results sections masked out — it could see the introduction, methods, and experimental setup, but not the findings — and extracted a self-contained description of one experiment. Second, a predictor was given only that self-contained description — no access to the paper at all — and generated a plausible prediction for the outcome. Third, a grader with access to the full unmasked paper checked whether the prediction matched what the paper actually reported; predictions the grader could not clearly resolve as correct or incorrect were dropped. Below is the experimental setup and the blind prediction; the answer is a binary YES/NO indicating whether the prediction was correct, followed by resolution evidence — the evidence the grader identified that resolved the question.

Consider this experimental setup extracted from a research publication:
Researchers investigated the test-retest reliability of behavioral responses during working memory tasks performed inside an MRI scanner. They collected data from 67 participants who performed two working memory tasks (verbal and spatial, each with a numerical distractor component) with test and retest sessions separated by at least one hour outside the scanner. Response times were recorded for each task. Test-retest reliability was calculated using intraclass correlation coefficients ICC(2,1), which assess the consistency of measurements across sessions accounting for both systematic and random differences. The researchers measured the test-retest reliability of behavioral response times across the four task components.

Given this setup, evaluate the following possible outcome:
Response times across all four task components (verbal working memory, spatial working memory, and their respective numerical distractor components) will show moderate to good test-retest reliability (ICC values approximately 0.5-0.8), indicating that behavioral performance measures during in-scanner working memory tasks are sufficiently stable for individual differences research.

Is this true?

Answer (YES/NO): NO